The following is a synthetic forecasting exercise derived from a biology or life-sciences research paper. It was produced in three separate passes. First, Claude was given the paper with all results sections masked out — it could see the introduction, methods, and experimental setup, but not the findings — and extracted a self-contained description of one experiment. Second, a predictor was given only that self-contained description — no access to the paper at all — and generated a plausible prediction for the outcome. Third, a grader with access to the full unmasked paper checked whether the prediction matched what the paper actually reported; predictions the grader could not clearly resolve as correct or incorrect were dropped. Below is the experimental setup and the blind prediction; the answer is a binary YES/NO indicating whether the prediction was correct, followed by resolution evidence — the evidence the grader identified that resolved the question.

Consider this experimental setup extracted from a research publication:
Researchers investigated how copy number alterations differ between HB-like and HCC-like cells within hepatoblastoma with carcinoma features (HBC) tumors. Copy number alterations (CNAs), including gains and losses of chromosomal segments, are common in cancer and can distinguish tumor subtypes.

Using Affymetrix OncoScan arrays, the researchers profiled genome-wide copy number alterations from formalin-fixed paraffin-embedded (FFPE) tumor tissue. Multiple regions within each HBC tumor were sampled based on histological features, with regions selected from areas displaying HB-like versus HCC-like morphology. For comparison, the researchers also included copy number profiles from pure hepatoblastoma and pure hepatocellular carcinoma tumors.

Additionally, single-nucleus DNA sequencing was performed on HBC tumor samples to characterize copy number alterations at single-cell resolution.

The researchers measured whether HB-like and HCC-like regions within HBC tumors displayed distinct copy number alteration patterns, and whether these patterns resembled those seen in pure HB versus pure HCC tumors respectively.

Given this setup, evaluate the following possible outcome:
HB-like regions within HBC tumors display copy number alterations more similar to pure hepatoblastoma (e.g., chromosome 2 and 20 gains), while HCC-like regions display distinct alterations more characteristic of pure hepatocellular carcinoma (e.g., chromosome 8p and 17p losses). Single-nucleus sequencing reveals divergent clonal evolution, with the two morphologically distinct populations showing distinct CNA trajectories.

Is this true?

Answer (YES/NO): NO